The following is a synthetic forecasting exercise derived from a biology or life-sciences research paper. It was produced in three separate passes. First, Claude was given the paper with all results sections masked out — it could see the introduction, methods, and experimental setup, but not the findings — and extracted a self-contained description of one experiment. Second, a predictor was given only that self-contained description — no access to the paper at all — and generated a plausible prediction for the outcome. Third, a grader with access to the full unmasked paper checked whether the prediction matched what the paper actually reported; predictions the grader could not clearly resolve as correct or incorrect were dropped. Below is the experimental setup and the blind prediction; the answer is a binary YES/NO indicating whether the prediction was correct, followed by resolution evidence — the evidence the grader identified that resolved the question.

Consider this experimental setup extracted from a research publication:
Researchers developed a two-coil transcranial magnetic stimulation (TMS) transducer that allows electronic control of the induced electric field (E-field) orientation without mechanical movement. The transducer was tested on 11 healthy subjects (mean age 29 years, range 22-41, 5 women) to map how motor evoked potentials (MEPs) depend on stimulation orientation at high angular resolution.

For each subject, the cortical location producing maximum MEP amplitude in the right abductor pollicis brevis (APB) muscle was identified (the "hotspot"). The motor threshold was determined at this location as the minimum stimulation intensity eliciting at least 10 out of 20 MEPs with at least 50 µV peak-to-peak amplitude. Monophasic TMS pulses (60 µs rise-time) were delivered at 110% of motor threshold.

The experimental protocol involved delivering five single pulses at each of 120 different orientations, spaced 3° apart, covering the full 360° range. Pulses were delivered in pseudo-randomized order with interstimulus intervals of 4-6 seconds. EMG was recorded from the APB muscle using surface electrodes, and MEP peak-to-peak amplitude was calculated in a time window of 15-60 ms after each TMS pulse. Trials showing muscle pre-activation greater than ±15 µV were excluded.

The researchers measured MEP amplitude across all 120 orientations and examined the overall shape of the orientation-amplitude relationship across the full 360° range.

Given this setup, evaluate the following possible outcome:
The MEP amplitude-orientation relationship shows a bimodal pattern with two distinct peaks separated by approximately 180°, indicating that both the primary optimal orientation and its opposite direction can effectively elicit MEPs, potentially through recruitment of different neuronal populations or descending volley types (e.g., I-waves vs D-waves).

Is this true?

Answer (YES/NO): YES